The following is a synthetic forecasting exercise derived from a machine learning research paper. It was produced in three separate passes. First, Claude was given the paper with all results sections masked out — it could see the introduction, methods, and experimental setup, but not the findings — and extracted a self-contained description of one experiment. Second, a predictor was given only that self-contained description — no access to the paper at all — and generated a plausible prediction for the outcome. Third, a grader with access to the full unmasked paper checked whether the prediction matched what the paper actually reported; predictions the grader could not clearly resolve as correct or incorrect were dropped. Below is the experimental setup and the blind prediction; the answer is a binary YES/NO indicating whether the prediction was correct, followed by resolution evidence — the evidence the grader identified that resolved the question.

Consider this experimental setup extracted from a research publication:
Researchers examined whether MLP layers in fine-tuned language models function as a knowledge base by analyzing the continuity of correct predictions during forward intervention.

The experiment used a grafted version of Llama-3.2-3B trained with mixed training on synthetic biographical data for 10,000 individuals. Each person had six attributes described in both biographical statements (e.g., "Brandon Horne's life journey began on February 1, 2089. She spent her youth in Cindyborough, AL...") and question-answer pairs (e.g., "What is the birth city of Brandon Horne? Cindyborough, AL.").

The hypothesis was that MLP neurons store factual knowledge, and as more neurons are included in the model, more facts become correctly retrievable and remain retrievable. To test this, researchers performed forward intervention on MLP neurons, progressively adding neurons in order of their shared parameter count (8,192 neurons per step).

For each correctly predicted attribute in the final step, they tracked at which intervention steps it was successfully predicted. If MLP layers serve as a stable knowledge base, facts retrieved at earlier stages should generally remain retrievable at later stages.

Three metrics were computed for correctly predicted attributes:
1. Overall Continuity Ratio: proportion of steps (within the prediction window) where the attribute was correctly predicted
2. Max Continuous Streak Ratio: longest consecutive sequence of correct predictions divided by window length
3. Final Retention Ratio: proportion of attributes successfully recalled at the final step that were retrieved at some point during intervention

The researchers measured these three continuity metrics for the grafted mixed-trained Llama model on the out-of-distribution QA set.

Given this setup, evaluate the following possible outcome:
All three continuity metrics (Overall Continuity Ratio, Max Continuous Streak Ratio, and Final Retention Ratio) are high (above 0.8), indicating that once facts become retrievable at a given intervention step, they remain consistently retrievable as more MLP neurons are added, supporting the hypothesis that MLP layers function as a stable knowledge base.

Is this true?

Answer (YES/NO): YES